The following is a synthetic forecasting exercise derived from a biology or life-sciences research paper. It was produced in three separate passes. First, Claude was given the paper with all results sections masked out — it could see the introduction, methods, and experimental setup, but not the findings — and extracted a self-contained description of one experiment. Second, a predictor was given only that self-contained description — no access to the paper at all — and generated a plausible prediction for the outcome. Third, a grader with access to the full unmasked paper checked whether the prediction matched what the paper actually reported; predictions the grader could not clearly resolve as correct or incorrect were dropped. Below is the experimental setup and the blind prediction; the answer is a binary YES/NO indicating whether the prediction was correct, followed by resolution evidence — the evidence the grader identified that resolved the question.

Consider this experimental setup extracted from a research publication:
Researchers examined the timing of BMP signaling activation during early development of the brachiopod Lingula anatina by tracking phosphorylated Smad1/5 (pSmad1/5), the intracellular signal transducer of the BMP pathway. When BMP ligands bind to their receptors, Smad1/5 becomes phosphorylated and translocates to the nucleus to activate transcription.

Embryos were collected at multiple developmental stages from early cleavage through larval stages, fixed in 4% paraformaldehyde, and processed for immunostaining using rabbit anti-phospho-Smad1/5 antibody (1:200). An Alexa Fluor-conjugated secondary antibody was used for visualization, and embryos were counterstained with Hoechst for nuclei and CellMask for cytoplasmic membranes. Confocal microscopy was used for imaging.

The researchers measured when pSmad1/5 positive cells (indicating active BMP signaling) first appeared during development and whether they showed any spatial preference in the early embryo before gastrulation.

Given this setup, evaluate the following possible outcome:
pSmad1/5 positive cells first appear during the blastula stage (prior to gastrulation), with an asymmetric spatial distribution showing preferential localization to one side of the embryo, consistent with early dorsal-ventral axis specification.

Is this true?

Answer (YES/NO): NO